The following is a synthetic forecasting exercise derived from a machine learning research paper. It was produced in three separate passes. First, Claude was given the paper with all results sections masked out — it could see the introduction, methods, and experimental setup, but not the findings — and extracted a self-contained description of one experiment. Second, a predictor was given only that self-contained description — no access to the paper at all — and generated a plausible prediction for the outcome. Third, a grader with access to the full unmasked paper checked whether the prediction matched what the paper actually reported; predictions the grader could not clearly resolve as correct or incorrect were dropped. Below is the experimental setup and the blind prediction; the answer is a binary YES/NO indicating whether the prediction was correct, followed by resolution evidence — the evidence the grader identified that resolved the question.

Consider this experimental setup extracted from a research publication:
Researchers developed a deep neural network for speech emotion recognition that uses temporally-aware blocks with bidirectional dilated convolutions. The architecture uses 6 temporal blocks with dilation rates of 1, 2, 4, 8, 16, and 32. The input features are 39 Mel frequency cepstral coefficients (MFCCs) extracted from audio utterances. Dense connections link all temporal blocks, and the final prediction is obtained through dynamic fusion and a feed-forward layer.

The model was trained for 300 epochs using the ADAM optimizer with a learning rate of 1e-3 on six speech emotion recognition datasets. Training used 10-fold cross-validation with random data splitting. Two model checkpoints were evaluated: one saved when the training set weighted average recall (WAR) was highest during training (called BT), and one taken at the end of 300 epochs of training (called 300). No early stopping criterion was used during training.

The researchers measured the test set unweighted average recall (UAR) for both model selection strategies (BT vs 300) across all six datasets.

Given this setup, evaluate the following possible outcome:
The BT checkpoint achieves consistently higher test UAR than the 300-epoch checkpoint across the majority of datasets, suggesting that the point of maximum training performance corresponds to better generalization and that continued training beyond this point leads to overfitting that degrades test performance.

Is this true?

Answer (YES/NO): NO